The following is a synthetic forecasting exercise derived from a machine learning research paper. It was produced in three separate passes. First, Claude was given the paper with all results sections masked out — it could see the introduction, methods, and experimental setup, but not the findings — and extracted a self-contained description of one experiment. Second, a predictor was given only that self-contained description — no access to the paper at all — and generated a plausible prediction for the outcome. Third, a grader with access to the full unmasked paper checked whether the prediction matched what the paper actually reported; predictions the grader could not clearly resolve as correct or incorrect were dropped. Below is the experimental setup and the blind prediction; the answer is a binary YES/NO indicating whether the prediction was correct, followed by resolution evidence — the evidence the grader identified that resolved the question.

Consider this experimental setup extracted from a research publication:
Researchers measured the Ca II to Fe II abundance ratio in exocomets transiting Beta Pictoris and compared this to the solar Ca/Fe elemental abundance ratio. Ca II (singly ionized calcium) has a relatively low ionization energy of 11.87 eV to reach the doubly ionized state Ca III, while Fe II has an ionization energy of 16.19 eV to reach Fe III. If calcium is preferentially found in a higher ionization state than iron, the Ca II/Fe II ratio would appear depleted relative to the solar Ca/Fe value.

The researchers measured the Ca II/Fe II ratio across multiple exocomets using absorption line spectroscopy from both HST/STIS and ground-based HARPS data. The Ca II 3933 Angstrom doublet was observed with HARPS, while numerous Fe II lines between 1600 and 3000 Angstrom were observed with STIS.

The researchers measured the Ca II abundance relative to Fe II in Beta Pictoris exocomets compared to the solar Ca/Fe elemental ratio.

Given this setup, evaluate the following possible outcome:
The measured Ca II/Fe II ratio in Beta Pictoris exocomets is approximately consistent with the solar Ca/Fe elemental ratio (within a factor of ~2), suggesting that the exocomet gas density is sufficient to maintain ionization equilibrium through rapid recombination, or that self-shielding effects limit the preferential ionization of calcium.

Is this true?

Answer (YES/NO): NO